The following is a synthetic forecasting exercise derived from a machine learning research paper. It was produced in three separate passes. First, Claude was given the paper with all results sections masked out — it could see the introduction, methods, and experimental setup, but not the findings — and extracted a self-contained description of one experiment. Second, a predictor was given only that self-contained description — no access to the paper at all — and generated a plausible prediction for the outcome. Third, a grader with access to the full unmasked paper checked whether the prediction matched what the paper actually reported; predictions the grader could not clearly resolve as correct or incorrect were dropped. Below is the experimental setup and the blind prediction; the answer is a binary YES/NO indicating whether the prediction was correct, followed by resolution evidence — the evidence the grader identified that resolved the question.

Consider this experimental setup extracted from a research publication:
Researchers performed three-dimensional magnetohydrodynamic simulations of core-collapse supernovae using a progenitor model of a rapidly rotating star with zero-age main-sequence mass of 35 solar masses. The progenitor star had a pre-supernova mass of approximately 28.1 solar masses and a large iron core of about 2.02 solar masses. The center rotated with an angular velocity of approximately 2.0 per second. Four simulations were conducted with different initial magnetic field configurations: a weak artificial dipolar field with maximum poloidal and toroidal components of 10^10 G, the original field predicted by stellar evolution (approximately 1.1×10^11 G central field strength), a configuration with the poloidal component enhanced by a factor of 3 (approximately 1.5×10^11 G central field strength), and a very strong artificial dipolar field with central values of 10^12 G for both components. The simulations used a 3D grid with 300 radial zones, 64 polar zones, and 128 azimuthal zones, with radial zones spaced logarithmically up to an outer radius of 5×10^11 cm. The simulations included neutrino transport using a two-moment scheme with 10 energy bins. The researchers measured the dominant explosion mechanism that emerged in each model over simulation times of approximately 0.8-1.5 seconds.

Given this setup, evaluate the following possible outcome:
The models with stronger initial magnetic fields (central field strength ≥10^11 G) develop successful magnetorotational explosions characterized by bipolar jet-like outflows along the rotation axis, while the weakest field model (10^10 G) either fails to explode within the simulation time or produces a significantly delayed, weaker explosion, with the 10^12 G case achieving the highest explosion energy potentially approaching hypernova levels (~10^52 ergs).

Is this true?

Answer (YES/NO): NO